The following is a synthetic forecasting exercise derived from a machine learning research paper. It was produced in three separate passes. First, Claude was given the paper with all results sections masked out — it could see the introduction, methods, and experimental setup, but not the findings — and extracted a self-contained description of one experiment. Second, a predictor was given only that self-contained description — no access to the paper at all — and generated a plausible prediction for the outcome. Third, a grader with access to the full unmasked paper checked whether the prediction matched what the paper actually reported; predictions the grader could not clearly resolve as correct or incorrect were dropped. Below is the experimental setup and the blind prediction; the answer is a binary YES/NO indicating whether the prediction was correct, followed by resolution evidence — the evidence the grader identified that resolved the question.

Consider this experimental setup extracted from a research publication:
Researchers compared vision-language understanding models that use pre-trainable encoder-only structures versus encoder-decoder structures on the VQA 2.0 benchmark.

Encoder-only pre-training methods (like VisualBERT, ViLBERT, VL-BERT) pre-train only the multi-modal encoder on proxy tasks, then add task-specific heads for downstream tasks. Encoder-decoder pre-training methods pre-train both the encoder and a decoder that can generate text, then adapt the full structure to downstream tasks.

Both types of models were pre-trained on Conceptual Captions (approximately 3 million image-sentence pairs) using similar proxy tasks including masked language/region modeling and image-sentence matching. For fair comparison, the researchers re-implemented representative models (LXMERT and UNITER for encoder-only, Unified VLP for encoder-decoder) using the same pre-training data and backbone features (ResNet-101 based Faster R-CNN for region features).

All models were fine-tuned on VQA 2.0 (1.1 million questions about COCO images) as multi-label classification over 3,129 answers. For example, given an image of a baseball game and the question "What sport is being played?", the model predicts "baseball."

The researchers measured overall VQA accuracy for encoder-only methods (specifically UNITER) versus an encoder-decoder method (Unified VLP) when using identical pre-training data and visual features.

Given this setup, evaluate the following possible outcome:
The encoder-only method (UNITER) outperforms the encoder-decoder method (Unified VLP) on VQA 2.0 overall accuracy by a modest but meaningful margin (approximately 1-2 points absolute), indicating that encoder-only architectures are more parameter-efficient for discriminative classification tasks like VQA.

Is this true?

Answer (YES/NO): NO